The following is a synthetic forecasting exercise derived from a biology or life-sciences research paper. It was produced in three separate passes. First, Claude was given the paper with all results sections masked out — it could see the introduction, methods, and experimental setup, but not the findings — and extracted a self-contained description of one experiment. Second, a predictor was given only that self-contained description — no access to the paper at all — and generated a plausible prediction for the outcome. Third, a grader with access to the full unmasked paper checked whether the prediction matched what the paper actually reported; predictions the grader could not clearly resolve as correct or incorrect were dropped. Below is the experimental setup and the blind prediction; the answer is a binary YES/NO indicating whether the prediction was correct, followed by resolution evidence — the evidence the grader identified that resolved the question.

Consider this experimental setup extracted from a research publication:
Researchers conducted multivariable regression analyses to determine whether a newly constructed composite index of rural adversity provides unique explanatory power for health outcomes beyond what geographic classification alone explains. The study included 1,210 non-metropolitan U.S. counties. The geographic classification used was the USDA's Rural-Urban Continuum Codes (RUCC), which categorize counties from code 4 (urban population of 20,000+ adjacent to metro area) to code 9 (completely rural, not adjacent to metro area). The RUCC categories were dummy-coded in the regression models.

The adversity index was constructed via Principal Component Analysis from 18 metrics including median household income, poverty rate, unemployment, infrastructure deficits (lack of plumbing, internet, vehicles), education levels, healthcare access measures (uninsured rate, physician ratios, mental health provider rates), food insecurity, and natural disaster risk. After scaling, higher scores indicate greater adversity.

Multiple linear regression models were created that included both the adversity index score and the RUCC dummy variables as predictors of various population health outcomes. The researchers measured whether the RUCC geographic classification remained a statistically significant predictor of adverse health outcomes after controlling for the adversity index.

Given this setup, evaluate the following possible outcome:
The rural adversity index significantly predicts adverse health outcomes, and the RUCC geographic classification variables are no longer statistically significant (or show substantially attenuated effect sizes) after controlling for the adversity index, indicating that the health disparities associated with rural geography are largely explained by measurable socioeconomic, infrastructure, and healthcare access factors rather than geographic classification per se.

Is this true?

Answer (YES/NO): YES